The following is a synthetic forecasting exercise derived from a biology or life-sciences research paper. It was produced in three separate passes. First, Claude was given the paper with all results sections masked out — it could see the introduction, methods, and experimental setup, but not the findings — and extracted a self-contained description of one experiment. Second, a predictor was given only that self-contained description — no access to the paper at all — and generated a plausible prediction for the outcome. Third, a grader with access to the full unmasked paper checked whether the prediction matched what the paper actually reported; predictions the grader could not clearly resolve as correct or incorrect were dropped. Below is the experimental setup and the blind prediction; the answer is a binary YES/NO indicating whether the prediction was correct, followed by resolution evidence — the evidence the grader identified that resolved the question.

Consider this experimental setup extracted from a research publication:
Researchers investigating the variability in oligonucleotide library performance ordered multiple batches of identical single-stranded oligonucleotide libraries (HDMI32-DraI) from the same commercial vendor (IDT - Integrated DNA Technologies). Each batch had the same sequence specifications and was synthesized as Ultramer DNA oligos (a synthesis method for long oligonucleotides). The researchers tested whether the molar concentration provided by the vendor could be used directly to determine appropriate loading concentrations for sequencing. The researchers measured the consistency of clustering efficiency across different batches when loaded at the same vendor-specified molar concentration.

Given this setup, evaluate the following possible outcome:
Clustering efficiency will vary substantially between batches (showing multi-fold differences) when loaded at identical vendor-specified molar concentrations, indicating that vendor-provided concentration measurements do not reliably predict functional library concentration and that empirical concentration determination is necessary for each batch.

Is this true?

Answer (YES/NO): NO